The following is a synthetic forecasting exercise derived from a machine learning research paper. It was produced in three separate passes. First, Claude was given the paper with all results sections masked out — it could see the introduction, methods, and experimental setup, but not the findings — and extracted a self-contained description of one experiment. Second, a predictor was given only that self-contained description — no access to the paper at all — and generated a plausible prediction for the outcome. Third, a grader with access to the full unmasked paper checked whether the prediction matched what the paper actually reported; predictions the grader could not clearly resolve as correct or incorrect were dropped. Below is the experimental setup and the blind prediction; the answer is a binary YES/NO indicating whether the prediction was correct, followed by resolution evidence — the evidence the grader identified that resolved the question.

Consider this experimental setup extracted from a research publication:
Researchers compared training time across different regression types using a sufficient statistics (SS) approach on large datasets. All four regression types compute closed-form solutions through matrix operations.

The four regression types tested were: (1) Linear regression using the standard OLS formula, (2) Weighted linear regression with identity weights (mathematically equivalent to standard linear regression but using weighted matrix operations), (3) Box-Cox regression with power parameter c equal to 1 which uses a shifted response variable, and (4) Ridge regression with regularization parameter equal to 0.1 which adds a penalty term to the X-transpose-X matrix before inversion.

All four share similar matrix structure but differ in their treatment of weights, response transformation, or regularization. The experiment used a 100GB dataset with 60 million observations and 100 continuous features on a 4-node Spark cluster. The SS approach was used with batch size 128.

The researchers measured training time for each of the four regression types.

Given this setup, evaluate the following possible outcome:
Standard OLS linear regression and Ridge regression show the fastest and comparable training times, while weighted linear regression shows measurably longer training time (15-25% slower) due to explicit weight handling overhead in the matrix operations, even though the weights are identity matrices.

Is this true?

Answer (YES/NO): NO